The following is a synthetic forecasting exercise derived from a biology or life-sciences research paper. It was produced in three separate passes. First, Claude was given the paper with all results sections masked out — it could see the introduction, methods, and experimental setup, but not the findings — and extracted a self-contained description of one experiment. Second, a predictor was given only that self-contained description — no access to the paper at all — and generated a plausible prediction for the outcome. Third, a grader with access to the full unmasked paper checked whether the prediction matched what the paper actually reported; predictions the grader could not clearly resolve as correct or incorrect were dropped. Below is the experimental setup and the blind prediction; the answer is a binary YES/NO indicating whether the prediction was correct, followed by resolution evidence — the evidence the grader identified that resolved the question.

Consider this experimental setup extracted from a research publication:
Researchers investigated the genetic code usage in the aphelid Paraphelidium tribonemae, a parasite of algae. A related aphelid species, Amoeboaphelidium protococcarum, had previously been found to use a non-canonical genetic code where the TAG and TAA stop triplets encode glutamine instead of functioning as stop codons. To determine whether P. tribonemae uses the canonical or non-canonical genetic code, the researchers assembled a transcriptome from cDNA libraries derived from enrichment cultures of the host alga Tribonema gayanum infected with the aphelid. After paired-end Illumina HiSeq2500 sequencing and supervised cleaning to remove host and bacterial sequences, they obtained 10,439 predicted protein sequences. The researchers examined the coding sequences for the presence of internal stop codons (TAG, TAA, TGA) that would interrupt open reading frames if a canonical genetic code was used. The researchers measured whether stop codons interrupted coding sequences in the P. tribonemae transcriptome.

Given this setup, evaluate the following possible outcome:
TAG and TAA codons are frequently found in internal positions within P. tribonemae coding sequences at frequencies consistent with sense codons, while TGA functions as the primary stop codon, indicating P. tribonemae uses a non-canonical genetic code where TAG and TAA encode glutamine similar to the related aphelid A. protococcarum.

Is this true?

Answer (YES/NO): NO